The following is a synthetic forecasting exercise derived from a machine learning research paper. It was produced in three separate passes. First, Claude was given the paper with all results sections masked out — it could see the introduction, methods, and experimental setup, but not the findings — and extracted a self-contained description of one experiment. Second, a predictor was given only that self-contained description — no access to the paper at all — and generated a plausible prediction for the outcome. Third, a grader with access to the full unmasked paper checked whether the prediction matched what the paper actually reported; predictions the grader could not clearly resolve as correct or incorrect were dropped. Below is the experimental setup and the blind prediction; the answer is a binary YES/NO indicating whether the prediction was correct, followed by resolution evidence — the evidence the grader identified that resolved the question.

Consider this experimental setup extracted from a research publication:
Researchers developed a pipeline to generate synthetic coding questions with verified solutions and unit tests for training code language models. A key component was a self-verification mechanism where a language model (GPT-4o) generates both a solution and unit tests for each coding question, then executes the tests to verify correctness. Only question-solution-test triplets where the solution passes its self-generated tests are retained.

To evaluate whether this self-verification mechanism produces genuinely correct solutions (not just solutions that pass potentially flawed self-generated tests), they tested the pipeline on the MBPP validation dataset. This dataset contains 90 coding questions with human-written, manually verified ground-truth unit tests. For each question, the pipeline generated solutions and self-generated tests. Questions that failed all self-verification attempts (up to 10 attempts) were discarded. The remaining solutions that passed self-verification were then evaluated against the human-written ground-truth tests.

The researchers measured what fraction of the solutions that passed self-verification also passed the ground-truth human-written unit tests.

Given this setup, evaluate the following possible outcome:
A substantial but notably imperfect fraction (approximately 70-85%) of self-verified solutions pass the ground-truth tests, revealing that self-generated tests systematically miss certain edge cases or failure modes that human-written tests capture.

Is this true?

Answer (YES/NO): NO